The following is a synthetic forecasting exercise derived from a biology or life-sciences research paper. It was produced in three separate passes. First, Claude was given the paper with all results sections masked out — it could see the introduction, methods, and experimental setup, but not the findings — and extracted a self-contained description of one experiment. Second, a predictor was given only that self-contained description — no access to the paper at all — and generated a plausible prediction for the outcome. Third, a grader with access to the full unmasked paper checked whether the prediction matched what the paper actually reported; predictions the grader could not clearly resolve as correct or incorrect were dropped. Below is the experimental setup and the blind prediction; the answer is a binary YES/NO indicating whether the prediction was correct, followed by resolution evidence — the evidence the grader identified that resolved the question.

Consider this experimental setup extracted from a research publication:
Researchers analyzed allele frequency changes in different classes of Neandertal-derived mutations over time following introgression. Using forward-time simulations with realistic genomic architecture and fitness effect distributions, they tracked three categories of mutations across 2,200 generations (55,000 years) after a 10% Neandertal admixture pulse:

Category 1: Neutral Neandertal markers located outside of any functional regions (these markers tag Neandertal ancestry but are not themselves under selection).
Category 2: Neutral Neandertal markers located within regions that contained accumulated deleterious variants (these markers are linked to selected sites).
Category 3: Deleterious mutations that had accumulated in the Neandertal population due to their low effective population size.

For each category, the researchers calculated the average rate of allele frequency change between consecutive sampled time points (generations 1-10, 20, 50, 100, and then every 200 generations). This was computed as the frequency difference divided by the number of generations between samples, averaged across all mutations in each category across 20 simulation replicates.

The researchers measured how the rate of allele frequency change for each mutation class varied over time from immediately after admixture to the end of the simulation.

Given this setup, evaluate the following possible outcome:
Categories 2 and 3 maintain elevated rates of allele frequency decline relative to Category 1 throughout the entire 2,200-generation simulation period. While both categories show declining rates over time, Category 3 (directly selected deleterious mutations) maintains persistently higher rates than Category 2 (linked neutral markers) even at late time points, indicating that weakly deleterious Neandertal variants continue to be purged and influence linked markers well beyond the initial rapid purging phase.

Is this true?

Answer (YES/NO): NO